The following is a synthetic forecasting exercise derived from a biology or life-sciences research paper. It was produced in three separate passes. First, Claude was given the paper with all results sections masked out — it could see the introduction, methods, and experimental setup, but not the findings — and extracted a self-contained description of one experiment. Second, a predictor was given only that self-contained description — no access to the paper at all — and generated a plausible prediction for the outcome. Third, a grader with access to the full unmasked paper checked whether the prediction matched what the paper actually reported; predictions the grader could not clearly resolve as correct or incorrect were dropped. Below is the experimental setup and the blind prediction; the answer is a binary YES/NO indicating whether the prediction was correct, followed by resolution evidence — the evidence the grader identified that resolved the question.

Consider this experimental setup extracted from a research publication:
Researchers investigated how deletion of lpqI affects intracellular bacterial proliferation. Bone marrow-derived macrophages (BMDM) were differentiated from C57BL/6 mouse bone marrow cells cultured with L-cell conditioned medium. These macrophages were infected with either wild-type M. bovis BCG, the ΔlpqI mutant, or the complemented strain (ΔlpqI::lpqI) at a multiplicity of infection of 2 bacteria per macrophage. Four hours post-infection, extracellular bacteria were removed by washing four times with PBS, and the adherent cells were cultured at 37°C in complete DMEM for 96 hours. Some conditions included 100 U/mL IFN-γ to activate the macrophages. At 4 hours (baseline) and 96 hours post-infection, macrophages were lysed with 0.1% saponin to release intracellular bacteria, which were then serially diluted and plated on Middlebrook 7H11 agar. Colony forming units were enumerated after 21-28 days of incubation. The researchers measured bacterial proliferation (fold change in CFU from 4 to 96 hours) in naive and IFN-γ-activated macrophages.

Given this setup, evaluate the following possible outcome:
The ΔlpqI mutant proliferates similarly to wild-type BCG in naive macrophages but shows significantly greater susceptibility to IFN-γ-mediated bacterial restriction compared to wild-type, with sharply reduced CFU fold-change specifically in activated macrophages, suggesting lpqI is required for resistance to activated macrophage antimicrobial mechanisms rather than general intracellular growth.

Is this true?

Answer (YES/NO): NO